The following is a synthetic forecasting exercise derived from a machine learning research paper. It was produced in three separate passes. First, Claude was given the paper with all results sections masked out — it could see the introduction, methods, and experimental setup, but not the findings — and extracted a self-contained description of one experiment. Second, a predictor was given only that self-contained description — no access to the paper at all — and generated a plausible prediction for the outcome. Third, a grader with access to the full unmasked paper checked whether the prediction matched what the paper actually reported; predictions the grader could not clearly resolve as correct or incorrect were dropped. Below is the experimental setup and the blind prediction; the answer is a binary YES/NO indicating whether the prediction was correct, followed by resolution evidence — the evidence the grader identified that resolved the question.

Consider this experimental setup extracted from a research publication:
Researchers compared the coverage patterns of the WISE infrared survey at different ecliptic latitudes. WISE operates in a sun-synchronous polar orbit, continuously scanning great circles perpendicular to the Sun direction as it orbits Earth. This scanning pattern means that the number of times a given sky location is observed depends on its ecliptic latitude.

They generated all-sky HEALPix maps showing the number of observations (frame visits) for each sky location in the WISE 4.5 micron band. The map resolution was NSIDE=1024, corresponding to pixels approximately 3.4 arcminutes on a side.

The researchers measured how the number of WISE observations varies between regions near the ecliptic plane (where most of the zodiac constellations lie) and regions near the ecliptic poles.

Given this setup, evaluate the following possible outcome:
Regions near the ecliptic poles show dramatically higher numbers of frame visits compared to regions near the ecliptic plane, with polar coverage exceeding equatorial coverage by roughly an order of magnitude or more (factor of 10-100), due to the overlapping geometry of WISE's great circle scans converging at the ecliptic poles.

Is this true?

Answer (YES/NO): YES